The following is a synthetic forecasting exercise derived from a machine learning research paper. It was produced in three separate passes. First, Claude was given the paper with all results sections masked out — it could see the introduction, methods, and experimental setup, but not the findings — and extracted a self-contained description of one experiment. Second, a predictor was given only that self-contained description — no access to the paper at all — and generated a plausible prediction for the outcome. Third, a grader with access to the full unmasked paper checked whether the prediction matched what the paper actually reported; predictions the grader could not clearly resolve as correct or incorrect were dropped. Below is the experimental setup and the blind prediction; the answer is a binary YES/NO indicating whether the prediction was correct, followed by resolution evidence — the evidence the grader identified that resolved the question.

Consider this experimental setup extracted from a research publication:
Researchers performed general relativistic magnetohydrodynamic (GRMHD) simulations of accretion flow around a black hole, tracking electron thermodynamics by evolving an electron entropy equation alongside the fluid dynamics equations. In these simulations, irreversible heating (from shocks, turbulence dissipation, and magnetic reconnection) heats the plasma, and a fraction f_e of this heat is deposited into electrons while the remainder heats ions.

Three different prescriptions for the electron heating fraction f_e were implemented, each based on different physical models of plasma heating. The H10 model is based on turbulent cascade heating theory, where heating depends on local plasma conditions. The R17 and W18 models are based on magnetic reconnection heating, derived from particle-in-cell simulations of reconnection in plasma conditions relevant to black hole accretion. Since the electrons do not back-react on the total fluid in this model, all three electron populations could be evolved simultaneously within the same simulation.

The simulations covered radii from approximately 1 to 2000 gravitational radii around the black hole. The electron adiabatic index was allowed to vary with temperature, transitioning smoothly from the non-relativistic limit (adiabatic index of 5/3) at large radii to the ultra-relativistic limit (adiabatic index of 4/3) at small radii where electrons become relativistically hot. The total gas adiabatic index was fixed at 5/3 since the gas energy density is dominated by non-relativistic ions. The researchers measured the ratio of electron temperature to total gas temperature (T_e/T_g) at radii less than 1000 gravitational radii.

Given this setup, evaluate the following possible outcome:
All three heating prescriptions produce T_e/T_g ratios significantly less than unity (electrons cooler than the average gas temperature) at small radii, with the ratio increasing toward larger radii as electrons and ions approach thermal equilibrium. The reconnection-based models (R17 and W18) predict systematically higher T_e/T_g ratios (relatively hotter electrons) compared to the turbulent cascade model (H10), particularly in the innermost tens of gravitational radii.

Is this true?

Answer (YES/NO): NO